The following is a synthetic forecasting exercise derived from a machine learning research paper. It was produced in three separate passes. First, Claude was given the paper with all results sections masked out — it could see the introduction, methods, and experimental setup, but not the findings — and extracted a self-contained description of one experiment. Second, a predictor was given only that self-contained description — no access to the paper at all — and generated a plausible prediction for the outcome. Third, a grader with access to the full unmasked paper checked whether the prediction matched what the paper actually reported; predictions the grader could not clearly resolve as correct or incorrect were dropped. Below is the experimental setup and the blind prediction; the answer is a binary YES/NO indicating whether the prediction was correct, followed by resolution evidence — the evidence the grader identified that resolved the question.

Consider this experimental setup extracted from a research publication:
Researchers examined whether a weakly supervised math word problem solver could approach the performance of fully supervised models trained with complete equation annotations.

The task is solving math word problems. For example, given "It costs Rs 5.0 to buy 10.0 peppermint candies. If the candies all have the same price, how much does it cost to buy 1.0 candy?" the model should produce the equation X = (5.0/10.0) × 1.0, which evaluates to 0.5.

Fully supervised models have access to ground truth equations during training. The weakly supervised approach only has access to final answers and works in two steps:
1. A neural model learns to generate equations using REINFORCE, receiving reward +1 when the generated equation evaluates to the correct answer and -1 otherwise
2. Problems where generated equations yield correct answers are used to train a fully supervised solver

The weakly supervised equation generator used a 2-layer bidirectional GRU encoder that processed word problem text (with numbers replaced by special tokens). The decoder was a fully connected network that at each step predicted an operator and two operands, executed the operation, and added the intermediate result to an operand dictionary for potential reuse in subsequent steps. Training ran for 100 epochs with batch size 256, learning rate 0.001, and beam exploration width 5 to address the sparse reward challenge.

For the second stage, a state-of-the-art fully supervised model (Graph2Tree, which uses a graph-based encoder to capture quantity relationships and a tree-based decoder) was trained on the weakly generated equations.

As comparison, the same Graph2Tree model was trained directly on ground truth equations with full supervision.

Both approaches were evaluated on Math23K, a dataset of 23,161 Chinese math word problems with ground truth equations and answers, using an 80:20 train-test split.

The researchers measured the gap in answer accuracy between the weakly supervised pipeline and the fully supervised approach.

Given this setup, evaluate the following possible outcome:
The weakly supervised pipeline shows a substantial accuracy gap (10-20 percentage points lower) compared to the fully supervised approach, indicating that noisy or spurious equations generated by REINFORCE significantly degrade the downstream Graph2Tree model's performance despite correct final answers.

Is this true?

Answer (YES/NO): YES